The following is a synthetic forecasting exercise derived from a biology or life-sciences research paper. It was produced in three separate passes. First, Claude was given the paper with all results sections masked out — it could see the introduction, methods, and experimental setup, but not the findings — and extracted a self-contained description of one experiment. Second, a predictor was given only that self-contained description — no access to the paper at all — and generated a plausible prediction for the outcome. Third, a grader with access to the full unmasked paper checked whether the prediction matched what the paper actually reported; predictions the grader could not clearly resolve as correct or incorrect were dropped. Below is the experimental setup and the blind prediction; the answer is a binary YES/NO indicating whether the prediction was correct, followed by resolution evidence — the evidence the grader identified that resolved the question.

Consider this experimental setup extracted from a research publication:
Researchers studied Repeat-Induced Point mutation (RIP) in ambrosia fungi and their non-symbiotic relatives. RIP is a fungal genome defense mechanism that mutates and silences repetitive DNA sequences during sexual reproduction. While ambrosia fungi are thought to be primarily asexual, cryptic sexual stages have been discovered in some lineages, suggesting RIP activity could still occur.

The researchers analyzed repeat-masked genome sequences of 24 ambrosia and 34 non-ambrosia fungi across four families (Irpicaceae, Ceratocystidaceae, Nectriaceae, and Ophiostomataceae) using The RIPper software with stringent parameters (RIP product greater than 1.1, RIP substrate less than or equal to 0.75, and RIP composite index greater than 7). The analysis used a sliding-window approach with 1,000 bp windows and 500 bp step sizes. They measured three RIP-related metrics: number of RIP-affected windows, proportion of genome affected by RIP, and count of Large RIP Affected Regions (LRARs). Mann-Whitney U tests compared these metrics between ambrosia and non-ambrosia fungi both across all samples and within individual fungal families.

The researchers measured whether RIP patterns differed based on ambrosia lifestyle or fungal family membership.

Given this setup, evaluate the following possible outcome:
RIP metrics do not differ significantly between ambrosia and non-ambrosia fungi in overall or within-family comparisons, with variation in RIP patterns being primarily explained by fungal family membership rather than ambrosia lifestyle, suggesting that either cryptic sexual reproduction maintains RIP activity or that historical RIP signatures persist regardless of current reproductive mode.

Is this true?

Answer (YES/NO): YES